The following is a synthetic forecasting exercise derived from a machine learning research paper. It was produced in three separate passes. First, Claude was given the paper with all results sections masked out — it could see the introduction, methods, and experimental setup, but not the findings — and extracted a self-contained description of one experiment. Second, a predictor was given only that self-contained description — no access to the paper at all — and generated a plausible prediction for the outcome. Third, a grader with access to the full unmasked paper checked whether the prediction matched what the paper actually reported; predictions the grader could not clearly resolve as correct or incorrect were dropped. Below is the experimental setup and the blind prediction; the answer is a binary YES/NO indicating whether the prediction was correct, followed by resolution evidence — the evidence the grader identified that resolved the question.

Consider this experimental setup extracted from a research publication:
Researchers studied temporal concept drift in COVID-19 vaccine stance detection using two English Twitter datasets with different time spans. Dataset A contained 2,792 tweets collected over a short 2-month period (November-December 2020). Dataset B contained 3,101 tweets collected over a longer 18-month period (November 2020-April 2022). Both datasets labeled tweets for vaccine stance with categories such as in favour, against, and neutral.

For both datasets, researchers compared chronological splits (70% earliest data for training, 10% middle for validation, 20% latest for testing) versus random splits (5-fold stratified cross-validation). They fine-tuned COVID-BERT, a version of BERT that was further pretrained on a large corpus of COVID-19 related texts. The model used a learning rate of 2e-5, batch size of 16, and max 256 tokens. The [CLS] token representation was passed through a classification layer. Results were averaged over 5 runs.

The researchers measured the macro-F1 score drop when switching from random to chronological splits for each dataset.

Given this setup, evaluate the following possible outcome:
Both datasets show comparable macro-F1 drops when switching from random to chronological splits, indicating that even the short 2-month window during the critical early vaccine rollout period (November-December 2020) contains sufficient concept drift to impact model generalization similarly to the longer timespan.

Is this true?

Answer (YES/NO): NO